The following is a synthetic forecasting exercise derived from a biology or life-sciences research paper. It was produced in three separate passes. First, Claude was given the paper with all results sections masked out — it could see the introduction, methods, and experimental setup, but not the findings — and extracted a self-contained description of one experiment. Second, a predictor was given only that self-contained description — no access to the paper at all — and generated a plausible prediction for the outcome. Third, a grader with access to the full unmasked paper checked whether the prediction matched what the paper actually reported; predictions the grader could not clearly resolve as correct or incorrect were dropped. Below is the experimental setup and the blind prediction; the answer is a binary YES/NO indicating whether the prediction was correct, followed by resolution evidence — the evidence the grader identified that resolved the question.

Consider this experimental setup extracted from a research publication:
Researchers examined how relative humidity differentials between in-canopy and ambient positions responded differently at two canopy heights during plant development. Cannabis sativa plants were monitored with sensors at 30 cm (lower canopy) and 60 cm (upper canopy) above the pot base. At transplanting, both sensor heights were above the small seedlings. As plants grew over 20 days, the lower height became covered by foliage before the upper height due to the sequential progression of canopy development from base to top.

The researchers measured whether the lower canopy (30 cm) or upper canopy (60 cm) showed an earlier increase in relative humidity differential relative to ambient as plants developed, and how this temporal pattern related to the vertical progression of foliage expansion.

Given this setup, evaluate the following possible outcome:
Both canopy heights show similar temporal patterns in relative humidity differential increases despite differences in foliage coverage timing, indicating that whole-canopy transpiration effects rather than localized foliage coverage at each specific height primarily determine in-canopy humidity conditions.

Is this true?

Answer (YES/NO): NO